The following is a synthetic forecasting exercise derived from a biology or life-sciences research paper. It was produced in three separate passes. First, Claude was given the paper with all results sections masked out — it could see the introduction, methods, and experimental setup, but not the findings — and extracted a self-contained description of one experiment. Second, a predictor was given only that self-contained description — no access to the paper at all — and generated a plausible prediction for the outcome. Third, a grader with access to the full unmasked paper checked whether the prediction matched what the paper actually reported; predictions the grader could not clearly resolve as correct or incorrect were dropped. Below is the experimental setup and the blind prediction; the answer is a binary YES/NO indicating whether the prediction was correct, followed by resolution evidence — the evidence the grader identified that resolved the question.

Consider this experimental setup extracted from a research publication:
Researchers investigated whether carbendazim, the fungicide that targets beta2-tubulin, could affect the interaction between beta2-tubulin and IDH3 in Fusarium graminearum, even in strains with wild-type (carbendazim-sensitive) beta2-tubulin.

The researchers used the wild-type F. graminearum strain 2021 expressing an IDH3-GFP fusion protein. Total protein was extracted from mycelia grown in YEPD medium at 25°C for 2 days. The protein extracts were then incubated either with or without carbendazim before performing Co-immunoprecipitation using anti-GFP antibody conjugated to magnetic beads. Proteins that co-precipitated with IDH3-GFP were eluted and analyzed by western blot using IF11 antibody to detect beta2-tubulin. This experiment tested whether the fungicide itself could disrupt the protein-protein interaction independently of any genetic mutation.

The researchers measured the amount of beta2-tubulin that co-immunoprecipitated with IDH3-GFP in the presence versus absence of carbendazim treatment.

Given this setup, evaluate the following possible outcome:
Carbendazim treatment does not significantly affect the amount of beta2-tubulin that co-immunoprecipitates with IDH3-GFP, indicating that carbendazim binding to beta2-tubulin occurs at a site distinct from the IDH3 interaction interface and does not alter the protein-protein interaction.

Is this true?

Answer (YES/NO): NO